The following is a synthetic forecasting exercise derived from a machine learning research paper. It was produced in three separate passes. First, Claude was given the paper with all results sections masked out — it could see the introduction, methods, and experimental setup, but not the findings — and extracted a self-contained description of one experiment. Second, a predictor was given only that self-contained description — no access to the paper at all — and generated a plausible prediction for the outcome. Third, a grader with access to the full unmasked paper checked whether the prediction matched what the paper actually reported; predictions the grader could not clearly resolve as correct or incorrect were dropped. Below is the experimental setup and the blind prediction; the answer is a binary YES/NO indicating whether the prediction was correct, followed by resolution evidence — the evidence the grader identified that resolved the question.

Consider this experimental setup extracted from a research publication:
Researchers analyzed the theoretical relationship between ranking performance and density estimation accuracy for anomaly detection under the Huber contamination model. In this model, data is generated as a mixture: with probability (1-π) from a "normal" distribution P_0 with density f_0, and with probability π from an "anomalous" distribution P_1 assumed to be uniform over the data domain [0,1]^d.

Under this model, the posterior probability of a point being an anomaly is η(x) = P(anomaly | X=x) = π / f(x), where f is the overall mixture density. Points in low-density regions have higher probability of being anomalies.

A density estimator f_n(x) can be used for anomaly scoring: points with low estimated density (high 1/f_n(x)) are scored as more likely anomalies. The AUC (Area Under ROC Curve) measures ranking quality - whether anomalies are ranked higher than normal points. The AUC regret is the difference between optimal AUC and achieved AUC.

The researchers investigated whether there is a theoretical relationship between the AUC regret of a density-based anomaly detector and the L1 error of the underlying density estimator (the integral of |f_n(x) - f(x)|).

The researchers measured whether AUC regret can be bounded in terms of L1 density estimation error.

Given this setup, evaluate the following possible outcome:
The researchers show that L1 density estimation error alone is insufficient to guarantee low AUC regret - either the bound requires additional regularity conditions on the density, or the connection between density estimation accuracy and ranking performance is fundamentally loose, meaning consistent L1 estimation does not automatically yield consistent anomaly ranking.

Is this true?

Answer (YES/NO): YES